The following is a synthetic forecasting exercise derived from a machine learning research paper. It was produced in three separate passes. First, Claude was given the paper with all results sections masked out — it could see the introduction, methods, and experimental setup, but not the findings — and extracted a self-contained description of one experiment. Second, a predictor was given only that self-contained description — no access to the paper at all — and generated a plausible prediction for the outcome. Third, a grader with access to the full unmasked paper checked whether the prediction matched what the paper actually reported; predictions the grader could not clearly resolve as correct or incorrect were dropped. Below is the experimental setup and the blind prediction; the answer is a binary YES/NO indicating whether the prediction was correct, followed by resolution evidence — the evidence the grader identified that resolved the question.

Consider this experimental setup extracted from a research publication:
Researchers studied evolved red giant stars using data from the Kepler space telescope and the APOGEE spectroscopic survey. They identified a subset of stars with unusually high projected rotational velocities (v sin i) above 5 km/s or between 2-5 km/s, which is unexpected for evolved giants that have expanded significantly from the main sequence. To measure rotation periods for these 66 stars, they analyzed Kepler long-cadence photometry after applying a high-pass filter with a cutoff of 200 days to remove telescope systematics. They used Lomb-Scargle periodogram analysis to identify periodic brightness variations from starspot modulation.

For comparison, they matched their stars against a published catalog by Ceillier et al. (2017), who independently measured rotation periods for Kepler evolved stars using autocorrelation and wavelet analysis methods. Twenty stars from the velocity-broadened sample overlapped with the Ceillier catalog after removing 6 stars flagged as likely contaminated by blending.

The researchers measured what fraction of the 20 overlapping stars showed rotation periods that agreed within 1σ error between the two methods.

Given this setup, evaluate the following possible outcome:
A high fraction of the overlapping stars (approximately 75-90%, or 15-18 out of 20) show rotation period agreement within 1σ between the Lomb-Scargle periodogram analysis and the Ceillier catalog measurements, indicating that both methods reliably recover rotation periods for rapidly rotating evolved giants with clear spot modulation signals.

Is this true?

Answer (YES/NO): YES